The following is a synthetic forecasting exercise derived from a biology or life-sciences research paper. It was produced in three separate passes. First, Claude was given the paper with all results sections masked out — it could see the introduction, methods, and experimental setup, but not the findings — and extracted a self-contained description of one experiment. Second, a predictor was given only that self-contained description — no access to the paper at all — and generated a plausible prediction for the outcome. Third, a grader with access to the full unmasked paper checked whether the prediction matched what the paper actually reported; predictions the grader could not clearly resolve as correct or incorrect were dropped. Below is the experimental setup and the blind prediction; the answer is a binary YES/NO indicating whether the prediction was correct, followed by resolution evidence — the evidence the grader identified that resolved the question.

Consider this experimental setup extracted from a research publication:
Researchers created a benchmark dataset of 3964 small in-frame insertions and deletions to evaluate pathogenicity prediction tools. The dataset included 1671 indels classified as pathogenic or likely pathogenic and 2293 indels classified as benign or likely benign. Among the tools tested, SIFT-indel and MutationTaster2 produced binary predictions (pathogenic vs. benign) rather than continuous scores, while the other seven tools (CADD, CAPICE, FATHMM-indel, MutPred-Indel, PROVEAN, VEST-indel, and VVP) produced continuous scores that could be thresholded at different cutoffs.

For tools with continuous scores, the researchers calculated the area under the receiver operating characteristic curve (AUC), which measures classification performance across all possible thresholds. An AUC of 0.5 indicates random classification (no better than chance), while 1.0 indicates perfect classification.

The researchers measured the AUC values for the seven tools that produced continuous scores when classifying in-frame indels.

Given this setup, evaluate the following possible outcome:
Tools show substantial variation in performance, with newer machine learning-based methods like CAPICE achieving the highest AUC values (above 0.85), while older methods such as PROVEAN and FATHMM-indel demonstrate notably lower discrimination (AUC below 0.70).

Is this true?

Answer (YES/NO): NO